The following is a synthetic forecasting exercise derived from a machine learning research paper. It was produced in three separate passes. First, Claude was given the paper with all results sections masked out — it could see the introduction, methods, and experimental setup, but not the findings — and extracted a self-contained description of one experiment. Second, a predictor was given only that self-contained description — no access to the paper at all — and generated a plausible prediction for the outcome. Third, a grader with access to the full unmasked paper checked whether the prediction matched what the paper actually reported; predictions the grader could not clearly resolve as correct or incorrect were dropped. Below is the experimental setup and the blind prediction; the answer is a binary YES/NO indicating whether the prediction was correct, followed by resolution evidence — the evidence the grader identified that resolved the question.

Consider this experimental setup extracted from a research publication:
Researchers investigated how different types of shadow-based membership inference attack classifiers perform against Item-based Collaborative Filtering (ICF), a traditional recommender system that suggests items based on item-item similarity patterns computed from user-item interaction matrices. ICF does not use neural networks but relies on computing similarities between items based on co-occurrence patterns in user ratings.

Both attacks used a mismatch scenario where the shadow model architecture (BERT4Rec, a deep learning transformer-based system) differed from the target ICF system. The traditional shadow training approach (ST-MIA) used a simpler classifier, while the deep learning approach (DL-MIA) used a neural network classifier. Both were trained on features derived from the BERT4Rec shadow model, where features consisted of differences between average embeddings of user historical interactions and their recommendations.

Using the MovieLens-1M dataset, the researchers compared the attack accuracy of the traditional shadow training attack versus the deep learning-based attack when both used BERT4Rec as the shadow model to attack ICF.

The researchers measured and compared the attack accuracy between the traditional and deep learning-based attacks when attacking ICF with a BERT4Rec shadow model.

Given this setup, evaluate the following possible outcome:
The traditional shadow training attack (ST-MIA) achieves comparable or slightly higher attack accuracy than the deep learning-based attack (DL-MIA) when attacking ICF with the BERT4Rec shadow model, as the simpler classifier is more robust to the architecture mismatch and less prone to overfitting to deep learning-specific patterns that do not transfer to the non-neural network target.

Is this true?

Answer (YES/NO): NO